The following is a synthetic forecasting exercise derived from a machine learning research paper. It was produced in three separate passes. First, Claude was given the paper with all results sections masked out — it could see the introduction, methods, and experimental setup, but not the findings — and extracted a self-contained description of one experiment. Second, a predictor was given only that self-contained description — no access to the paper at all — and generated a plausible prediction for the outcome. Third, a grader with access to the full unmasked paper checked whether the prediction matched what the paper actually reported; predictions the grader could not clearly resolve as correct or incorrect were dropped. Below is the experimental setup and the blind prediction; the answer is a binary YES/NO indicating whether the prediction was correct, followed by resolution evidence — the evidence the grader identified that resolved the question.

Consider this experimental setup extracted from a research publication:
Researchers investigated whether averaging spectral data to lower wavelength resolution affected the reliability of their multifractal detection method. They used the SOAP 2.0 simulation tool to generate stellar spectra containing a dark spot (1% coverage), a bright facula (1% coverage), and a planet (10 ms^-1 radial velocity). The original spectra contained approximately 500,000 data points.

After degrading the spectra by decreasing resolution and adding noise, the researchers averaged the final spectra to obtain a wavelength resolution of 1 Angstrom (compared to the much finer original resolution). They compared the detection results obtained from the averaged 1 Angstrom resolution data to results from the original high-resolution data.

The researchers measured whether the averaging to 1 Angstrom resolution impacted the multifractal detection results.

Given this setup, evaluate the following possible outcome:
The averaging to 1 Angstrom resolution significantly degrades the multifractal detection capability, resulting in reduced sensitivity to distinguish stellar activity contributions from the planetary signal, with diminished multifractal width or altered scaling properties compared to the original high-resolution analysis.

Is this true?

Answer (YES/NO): NO